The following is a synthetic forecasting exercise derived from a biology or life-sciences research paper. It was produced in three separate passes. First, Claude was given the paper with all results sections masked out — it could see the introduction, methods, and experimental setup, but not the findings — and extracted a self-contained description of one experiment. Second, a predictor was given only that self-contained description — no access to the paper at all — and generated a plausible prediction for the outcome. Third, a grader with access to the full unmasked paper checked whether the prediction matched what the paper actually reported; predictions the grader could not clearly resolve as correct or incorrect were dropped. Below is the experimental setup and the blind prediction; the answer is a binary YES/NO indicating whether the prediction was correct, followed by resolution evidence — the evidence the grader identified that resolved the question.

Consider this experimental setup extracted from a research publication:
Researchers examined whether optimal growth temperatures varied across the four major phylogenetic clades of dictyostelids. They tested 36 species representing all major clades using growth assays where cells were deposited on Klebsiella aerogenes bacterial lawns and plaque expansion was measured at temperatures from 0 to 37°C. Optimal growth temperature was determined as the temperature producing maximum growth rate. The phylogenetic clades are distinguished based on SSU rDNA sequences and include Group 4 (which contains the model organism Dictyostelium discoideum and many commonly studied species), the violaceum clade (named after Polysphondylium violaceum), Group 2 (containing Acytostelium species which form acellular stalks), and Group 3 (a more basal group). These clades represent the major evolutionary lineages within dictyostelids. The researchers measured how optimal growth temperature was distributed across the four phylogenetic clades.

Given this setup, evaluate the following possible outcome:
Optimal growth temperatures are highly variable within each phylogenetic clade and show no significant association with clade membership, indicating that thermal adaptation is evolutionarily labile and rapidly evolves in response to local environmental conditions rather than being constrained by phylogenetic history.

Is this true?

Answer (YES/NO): NO